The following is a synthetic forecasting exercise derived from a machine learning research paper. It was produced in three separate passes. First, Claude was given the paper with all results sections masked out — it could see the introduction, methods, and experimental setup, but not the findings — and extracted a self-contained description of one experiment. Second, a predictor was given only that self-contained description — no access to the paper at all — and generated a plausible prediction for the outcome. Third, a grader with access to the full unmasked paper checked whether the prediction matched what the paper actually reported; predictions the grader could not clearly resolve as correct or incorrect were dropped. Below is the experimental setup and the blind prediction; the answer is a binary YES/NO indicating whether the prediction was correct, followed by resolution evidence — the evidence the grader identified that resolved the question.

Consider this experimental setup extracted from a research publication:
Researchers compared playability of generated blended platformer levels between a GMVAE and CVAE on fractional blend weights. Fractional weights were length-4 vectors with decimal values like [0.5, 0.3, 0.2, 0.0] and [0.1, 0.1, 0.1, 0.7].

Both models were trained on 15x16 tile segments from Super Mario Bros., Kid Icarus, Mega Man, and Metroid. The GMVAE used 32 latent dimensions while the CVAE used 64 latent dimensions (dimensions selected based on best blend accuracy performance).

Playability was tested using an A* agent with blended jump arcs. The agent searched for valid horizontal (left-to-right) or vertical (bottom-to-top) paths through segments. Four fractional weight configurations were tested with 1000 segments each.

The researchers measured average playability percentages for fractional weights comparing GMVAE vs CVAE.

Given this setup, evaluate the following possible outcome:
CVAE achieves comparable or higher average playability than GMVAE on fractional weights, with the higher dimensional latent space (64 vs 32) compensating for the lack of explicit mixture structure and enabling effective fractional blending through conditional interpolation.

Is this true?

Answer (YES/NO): YES